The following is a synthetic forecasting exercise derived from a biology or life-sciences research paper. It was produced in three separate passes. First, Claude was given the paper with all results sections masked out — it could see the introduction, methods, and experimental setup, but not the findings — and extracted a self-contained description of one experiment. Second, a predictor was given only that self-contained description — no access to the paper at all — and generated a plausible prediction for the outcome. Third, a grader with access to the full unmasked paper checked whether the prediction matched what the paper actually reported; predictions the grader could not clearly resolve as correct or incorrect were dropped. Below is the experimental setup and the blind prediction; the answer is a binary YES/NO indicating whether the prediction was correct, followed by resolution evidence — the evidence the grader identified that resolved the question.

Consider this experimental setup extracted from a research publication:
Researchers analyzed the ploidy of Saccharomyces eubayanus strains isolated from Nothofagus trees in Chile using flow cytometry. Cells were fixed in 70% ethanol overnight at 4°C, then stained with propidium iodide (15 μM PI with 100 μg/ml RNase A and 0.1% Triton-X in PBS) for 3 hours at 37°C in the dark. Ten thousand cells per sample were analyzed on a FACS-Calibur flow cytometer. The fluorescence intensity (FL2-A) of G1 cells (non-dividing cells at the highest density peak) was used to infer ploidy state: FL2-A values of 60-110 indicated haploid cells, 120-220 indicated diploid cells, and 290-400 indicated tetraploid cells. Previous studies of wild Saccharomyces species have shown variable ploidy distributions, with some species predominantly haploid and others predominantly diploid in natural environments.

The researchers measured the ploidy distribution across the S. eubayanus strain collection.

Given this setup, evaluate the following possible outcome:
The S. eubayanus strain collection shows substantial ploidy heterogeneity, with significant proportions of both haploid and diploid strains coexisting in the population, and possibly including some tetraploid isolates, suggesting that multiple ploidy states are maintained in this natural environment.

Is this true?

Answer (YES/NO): NO